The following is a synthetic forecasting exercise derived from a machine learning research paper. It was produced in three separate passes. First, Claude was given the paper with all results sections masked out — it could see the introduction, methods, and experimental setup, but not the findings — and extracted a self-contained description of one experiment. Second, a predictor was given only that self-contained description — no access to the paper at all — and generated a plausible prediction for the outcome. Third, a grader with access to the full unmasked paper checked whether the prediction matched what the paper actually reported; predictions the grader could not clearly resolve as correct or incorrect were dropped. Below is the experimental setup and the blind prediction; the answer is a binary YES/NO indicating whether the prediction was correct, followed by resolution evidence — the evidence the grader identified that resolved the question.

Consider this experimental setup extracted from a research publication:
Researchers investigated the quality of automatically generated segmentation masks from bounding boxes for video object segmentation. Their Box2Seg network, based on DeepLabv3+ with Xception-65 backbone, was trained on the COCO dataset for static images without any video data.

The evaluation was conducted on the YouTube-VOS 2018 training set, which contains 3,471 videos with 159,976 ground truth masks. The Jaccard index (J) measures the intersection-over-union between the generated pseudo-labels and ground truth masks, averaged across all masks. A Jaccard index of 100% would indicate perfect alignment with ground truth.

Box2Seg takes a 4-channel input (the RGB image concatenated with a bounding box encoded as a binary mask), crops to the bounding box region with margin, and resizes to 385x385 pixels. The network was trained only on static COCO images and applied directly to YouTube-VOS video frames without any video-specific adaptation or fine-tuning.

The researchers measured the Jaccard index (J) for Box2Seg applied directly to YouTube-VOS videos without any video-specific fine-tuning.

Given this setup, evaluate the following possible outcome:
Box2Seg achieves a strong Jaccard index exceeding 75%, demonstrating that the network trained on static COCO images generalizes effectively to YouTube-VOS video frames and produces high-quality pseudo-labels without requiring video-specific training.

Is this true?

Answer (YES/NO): YES